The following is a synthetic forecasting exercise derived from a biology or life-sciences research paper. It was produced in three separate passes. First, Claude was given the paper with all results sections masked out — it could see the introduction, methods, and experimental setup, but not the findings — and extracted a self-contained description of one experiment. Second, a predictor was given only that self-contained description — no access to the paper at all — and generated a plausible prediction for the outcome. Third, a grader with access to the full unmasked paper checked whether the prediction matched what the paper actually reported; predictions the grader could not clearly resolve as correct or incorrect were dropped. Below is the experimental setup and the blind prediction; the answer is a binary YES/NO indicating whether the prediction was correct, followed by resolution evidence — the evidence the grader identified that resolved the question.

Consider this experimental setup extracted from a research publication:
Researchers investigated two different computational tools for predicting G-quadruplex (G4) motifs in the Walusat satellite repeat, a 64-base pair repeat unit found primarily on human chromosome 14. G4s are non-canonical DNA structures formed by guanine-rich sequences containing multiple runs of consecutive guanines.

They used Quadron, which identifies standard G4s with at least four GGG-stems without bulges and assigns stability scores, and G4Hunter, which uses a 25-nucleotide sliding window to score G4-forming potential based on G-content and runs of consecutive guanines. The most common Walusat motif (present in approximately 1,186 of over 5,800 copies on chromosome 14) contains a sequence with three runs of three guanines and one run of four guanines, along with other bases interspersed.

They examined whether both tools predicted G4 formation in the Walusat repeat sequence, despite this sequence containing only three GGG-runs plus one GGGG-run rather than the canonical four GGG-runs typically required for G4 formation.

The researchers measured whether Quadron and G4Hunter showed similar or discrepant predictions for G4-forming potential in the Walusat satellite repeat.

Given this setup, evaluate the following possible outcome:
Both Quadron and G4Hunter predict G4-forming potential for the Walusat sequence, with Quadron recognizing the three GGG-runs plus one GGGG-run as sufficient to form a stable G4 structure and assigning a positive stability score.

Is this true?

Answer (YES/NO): NO